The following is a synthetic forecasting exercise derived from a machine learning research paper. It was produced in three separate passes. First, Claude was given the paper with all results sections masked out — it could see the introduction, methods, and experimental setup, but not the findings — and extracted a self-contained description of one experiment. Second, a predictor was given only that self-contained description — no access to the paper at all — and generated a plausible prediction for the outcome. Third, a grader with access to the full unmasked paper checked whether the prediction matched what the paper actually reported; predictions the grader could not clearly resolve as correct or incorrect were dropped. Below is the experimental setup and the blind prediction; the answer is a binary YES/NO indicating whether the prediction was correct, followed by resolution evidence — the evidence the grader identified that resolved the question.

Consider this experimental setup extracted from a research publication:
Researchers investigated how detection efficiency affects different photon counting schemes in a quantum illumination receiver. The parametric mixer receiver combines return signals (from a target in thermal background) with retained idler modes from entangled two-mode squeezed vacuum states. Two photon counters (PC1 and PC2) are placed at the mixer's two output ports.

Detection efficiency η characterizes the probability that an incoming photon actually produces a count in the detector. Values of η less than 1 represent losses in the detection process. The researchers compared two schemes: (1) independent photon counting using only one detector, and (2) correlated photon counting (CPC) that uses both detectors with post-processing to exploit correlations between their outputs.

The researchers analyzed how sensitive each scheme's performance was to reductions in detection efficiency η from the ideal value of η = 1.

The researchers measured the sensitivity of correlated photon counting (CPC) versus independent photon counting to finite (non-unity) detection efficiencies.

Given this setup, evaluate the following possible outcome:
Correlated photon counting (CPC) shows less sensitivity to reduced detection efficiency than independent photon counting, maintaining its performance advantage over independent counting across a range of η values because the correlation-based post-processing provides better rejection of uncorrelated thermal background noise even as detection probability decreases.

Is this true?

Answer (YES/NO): NO